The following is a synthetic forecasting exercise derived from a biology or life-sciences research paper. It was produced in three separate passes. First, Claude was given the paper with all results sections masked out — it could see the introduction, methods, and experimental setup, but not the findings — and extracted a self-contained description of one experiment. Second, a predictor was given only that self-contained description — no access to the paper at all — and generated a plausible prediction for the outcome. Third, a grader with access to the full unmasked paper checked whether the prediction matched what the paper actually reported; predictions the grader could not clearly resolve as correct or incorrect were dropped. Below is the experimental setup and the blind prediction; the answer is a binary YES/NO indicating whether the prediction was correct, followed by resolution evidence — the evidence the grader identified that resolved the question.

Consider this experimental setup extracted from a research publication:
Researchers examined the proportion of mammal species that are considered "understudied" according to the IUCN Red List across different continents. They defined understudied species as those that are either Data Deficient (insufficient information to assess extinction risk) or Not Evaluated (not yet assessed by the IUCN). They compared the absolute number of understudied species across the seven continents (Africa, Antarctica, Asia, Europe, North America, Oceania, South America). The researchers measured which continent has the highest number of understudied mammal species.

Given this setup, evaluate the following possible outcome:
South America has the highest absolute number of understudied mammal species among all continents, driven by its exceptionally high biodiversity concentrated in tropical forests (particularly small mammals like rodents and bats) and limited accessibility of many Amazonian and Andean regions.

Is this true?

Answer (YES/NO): NO